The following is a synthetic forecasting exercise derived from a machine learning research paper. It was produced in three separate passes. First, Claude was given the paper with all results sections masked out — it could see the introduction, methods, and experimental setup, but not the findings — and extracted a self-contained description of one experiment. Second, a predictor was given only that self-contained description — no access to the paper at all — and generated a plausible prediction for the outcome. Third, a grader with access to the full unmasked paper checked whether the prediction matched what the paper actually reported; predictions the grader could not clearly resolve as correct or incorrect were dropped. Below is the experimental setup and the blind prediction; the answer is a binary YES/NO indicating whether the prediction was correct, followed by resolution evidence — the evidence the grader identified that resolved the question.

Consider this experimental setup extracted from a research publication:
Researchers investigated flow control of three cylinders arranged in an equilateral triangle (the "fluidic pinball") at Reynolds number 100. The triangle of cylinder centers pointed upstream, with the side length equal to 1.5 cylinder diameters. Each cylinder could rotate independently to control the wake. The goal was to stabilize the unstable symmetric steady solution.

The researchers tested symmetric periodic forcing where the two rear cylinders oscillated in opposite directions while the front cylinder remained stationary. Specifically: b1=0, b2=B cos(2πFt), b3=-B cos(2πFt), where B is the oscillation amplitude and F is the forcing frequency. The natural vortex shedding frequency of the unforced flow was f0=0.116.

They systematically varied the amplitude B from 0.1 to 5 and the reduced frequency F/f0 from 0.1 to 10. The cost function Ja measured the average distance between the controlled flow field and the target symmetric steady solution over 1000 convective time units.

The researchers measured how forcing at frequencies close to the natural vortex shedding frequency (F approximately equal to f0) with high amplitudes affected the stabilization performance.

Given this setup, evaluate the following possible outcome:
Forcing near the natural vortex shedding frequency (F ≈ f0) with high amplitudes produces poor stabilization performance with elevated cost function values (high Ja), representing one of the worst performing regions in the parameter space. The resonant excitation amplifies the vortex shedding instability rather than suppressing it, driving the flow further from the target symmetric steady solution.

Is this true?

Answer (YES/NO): YES